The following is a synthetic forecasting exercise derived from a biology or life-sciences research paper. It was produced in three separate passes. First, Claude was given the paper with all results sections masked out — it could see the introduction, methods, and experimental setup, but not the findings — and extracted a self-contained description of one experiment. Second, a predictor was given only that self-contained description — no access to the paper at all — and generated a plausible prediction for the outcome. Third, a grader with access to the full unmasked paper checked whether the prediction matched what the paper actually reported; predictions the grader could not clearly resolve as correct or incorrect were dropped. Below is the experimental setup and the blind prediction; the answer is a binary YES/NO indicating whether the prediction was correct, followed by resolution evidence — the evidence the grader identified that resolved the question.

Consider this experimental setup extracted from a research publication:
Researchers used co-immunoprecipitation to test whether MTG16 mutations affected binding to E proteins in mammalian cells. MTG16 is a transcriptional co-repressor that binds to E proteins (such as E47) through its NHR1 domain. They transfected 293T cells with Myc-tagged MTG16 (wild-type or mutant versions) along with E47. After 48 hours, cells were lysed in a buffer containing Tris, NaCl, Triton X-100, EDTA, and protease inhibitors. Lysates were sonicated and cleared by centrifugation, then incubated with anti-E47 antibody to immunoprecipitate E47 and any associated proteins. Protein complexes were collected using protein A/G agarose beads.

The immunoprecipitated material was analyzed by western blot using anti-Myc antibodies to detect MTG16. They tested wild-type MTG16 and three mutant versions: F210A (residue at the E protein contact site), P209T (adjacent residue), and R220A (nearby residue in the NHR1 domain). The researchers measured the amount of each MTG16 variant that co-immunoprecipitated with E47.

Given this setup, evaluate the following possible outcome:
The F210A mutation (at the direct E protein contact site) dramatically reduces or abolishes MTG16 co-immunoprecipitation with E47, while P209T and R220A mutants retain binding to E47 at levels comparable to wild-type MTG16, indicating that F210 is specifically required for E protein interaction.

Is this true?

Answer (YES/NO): NO